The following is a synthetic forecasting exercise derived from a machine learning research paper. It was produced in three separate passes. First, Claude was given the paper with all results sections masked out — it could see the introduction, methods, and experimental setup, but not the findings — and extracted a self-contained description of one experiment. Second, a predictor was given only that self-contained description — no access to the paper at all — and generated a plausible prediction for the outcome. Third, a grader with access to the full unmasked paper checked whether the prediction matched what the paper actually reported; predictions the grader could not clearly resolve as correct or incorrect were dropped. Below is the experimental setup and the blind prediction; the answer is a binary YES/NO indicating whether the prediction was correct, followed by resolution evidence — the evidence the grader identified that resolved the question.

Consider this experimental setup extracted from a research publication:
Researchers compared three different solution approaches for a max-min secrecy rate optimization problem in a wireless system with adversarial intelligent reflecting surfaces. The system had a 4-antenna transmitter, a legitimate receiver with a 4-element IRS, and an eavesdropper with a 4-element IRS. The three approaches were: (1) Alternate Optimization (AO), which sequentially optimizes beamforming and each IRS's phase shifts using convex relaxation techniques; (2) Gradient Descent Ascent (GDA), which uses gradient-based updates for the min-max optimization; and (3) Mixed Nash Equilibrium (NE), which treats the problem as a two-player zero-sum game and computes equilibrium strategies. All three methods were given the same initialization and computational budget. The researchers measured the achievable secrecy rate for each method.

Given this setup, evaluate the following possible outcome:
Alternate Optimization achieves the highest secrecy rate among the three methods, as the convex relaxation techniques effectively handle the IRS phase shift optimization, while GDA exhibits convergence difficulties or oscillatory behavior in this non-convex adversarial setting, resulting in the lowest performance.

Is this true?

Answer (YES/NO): NO